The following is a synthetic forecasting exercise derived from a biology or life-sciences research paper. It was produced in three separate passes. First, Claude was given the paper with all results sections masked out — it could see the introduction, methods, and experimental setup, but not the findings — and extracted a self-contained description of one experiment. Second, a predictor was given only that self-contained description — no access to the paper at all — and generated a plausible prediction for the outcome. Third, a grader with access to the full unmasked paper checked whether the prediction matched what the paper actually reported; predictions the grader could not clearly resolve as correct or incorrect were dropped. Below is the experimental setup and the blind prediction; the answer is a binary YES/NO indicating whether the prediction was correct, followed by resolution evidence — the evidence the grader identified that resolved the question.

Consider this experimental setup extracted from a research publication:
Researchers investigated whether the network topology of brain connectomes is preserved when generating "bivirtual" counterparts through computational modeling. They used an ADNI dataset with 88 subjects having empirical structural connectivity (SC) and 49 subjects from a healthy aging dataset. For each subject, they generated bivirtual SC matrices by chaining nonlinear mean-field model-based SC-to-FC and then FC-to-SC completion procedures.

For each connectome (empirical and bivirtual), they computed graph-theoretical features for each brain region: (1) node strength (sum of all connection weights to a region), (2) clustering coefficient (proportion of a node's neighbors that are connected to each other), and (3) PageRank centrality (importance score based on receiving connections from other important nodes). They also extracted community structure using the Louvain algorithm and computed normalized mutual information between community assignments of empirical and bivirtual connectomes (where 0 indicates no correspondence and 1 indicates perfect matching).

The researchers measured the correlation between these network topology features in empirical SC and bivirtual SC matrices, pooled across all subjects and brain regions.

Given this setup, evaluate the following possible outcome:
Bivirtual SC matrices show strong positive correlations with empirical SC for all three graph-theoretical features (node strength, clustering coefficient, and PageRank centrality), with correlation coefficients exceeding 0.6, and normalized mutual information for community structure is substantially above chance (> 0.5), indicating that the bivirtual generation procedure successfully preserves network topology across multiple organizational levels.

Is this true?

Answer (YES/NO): NO